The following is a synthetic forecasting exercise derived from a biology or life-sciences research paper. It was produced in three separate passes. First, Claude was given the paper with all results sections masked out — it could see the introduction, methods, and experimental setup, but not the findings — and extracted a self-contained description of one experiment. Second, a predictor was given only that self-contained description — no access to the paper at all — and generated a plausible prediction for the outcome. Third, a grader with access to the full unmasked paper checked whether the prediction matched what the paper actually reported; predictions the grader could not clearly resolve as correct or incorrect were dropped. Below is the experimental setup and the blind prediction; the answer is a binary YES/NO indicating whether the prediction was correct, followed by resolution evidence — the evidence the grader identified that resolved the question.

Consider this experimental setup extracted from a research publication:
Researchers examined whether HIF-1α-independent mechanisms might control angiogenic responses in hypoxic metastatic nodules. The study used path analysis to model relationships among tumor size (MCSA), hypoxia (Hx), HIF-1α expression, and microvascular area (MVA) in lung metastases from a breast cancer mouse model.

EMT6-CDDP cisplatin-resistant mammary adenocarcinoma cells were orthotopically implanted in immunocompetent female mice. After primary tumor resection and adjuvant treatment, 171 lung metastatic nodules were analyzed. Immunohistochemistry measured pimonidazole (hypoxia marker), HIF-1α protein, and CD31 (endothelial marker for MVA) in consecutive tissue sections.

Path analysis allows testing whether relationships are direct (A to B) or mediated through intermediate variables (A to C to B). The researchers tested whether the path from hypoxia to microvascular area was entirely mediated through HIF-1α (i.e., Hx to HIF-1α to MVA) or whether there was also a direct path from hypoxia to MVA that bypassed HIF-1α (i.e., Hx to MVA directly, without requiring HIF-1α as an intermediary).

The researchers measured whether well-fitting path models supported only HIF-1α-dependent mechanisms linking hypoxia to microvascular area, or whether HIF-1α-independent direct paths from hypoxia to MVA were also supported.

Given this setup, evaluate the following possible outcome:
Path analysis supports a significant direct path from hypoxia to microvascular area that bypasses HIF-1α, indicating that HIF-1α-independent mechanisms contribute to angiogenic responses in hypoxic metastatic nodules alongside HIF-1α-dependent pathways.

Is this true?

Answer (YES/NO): YES